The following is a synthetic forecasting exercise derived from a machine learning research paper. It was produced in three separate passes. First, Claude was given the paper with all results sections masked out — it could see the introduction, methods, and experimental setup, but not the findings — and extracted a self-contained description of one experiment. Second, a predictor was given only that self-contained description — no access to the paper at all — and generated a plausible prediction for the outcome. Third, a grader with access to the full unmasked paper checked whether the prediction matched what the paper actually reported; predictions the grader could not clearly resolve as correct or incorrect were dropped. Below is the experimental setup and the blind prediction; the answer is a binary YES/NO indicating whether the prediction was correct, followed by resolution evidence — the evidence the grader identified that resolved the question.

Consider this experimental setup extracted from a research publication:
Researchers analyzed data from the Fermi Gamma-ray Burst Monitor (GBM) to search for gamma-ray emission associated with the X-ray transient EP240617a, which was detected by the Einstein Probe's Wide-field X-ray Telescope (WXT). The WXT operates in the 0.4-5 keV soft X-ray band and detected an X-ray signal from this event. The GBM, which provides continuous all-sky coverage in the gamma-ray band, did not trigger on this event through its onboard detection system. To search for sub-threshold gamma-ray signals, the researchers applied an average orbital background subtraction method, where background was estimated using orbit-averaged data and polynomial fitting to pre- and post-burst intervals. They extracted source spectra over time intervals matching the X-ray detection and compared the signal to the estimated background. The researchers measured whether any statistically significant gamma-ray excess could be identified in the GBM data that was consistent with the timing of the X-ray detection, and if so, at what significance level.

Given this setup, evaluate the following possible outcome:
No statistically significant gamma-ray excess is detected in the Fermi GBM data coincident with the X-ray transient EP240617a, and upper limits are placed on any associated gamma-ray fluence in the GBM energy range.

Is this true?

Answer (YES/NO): NO